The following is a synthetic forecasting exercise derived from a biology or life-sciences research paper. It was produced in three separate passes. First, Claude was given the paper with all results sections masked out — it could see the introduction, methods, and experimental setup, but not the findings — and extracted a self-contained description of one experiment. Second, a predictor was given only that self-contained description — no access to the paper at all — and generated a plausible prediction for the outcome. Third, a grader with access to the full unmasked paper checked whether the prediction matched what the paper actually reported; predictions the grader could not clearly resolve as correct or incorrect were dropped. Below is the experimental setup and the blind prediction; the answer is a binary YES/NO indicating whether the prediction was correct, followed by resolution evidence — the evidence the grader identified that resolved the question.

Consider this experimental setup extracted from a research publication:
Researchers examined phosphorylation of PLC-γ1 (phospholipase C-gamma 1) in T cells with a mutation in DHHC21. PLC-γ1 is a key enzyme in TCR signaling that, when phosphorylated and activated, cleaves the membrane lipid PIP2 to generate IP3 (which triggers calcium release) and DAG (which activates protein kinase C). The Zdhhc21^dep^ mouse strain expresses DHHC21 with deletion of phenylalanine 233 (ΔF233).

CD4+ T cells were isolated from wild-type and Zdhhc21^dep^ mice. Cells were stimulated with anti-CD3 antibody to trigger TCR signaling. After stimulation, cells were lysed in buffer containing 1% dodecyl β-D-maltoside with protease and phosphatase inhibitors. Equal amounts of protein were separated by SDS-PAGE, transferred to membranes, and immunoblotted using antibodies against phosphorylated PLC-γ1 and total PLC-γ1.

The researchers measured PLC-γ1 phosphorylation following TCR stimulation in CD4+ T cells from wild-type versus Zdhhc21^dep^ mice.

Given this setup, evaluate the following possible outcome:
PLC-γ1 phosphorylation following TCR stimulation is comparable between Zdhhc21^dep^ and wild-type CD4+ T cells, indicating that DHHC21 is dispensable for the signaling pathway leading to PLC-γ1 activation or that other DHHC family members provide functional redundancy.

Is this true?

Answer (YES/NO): NO